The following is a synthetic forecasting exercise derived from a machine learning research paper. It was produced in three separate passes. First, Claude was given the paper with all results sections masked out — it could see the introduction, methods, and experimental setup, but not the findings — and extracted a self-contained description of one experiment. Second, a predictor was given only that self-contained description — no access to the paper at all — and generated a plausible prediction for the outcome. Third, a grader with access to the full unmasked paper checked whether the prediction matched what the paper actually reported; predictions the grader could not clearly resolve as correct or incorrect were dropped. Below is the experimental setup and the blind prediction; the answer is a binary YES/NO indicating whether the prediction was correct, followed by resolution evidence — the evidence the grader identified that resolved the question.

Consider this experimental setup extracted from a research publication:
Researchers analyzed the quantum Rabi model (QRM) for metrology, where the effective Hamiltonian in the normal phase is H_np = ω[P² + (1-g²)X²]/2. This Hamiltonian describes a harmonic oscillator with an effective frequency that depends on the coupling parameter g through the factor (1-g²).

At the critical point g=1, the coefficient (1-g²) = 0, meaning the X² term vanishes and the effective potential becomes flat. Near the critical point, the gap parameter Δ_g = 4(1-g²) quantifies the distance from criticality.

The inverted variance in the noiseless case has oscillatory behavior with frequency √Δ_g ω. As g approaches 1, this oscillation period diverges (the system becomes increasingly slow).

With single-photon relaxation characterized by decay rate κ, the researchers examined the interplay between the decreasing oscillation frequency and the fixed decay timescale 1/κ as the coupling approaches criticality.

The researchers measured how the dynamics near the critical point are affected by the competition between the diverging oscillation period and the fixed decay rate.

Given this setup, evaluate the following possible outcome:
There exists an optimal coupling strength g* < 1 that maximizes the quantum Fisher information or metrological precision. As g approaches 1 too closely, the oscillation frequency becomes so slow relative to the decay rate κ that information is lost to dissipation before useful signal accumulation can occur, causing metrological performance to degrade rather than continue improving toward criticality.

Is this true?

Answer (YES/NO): NO